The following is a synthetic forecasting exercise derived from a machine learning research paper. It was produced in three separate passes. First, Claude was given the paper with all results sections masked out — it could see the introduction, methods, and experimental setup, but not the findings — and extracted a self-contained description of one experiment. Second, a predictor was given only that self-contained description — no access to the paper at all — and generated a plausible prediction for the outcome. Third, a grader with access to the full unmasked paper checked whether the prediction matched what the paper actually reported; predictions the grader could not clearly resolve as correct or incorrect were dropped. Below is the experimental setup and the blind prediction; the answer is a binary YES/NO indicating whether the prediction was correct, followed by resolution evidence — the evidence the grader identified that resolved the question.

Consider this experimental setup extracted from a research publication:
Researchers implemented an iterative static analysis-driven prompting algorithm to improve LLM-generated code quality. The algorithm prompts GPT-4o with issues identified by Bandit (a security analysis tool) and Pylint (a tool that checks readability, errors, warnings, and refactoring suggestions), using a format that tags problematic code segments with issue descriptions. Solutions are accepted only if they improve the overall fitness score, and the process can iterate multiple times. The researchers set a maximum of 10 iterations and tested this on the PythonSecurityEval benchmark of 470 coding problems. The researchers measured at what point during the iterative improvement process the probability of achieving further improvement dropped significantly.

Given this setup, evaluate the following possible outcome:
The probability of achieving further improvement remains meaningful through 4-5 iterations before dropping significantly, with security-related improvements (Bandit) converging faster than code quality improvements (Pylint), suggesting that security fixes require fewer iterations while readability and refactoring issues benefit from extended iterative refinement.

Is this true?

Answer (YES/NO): NO